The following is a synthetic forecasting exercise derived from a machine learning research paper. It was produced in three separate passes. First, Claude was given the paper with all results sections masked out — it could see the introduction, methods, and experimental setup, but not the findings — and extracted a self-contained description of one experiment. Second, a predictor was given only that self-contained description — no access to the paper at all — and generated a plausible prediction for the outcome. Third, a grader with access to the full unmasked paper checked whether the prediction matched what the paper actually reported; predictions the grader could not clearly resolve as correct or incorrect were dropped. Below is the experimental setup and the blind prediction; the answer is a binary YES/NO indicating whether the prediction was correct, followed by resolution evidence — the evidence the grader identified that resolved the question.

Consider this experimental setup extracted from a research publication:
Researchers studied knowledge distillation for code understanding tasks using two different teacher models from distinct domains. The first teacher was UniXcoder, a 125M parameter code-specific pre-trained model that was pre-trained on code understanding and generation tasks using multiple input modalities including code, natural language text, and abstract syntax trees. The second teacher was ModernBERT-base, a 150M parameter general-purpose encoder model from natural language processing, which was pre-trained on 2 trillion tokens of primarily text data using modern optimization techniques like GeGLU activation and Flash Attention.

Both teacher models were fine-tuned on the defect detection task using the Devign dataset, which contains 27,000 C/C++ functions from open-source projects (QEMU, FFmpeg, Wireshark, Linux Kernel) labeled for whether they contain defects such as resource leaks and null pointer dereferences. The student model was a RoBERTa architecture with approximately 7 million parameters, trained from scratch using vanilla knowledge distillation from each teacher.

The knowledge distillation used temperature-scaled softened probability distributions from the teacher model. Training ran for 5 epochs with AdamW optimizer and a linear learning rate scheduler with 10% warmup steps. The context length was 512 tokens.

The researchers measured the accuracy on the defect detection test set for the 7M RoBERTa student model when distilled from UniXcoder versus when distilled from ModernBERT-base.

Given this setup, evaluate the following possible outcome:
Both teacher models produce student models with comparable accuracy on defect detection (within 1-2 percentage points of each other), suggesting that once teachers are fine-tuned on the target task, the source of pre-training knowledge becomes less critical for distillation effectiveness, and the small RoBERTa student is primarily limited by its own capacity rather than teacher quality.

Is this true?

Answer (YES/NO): NO